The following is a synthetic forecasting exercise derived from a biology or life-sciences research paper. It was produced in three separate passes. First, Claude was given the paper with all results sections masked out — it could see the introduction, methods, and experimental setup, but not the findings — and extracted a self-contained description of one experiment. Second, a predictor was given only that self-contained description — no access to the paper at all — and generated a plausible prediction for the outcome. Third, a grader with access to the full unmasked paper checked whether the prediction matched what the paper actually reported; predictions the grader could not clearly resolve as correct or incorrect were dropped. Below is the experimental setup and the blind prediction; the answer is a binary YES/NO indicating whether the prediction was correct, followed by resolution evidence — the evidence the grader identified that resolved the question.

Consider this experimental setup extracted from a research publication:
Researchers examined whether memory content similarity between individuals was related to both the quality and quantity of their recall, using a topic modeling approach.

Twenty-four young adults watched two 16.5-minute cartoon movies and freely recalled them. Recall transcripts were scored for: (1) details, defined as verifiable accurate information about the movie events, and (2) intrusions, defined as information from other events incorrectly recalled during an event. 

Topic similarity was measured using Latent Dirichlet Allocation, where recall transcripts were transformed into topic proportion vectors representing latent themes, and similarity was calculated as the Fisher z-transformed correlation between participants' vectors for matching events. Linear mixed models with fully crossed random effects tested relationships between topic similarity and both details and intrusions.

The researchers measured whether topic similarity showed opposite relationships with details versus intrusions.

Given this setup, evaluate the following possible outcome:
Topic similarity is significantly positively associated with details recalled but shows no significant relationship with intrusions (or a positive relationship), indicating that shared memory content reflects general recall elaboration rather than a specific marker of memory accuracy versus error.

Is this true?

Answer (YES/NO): NO